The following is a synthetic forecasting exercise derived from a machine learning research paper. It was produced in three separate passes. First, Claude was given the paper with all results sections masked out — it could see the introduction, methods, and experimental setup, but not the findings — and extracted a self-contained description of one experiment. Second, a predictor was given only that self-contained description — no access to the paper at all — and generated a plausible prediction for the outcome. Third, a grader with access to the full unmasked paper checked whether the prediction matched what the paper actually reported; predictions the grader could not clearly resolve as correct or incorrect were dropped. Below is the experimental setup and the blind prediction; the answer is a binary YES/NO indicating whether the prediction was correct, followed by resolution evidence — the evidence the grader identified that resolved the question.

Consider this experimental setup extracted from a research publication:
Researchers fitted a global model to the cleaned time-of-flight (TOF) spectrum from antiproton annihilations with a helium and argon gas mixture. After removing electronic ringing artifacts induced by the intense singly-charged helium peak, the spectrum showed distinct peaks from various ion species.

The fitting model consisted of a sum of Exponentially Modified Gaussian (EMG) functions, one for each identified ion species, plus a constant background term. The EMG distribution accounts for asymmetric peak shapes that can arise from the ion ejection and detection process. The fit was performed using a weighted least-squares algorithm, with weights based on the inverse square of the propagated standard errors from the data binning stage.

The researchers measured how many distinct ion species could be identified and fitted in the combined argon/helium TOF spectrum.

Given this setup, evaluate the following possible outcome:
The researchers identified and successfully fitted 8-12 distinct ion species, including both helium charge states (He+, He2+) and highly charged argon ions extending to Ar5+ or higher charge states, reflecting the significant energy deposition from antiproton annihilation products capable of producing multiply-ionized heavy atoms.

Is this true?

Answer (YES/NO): NO